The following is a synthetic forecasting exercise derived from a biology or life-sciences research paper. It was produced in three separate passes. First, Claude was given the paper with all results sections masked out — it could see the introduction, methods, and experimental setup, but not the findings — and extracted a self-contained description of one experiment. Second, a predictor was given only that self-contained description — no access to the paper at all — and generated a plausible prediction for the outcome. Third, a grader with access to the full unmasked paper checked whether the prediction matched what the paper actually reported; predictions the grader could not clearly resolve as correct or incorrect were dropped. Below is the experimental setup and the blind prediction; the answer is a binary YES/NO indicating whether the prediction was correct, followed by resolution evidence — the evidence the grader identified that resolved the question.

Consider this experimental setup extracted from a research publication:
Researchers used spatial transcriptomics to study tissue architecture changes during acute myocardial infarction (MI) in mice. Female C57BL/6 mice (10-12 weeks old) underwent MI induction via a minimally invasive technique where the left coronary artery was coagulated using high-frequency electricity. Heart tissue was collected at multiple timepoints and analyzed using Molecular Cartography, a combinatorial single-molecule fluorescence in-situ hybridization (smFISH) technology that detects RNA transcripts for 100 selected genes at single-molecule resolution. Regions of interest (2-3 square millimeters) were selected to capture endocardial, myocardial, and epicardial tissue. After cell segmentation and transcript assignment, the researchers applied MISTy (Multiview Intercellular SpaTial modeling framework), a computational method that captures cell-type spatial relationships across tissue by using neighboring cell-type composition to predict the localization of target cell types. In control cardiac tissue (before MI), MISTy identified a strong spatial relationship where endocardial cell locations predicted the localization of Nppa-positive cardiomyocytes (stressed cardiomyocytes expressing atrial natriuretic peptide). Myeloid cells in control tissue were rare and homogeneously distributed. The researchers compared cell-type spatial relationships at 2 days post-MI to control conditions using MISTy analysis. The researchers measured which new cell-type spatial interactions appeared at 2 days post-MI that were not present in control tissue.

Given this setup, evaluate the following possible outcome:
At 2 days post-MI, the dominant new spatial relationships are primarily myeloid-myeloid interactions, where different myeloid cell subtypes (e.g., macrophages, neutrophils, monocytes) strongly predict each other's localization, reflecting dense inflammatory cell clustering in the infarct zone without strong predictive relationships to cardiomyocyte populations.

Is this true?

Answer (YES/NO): NO